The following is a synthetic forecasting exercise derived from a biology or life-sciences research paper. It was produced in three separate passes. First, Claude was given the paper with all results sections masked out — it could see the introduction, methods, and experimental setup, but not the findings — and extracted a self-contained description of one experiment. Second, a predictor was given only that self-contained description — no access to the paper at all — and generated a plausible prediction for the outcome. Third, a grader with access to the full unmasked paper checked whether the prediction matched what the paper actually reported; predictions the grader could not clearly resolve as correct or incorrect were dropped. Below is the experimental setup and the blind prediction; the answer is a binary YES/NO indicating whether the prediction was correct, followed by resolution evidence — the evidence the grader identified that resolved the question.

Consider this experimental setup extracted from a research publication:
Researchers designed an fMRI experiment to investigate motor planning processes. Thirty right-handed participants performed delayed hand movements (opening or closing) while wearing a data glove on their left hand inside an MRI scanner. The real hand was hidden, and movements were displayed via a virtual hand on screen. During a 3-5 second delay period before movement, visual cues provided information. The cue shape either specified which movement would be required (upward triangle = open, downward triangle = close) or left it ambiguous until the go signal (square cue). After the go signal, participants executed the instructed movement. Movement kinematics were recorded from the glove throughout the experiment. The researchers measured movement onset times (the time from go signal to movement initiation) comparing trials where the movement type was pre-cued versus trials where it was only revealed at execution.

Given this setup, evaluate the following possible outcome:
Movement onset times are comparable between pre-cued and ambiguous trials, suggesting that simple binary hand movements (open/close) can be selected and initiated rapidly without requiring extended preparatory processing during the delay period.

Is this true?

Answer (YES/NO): NO